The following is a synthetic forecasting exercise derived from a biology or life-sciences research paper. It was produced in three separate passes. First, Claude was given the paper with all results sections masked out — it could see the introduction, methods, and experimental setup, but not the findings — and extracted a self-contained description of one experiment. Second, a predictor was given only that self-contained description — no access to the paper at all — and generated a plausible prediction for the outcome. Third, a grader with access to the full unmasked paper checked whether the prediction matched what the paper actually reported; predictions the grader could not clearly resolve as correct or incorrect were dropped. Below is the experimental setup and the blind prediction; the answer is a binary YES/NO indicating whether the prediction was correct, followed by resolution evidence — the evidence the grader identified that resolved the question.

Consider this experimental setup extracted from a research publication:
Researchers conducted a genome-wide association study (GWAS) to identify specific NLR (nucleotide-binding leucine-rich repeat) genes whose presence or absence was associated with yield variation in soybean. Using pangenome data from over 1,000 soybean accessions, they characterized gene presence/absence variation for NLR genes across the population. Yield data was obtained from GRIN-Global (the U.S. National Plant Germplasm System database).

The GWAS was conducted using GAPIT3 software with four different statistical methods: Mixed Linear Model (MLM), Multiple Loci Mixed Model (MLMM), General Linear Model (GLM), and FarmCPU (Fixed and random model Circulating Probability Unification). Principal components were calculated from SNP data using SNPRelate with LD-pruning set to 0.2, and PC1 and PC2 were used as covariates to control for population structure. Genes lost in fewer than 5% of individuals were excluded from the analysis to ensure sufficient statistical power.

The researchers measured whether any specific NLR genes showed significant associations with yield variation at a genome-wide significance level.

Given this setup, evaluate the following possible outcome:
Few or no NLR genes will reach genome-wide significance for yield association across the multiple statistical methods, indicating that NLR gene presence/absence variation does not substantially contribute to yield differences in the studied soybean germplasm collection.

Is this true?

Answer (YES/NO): NO